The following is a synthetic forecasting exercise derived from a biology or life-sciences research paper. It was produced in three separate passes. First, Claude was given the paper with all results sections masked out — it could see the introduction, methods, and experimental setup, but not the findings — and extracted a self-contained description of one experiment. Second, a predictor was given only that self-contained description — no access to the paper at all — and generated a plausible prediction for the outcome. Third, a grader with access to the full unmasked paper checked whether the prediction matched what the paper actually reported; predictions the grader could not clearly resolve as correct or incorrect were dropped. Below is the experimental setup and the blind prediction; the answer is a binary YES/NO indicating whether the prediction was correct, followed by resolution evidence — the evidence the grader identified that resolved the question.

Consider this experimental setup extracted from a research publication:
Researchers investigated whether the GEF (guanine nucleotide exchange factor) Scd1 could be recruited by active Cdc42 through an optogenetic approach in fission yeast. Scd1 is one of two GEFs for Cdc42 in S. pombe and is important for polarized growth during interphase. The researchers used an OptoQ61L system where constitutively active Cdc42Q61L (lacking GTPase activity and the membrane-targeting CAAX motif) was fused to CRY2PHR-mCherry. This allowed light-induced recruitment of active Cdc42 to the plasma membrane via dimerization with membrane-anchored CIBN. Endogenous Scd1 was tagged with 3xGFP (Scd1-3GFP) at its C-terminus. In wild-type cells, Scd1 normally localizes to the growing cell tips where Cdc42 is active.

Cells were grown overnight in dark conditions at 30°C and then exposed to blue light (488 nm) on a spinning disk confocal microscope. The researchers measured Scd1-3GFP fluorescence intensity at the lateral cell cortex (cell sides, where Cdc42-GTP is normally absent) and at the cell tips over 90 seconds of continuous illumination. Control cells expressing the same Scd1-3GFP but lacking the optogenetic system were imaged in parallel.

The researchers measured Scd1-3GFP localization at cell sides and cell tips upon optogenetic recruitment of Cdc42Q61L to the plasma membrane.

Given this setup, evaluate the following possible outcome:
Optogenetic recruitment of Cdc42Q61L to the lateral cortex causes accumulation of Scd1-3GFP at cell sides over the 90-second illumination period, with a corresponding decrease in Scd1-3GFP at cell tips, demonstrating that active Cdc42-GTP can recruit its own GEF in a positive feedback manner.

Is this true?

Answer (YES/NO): YES